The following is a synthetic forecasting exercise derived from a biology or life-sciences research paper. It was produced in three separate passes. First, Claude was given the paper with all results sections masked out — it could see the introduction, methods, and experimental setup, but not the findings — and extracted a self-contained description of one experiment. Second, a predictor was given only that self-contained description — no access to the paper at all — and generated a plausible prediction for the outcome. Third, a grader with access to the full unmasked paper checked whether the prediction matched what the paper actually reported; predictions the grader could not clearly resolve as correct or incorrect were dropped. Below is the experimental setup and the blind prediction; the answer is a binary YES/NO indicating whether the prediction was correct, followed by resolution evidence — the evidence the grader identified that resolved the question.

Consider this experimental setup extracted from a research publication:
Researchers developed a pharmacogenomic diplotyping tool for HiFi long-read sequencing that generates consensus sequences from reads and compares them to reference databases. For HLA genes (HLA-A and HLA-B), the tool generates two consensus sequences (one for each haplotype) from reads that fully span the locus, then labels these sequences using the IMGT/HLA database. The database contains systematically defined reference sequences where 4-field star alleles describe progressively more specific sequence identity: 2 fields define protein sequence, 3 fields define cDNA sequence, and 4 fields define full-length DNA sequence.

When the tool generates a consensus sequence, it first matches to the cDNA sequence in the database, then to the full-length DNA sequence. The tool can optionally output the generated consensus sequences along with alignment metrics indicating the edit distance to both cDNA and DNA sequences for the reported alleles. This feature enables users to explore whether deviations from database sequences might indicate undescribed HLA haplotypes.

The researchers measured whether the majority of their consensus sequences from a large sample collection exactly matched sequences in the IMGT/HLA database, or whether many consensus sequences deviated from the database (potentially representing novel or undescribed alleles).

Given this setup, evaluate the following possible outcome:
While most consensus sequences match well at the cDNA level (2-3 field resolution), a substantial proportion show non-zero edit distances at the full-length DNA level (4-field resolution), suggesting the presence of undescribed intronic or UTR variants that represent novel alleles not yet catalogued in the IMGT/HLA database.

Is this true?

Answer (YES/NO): YES